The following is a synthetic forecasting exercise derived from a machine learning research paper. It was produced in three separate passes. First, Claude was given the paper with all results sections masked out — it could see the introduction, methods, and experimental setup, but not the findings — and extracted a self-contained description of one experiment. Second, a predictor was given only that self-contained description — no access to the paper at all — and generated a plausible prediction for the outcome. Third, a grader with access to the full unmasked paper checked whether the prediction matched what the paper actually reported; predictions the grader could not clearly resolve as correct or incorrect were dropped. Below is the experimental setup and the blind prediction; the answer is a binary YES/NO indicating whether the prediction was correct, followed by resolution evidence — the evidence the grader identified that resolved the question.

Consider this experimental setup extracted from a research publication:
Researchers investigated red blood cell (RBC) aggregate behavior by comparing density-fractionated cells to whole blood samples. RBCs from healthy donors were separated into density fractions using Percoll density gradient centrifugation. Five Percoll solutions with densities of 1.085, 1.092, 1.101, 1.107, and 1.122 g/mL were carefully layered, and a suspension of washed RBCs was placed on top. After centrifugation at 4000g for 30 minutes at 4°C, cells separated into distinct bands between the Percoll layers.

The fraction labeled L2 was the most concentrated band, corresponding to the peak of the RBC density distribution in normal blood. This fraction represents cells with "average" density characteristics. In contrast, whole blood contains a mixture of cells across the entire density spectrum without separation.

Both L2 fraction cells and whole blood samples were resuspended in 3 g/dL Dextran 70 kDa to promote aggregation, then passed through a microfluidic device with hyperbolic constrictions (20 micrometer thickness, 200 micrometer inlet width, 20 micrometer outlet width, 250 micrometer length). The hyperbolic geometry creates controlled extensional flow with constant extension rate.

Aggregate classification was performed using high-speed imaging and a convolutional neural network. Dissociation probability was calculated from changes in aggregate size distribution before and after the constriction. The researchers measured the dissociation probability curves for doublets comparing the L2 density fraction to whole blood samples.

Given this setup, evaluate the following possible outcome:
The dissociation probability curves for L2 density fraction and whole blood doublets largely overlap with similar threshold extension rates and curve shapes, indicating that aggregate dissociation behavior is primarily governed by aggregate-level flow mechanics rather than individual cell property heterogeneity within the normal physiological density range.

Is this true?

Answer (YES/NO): NO